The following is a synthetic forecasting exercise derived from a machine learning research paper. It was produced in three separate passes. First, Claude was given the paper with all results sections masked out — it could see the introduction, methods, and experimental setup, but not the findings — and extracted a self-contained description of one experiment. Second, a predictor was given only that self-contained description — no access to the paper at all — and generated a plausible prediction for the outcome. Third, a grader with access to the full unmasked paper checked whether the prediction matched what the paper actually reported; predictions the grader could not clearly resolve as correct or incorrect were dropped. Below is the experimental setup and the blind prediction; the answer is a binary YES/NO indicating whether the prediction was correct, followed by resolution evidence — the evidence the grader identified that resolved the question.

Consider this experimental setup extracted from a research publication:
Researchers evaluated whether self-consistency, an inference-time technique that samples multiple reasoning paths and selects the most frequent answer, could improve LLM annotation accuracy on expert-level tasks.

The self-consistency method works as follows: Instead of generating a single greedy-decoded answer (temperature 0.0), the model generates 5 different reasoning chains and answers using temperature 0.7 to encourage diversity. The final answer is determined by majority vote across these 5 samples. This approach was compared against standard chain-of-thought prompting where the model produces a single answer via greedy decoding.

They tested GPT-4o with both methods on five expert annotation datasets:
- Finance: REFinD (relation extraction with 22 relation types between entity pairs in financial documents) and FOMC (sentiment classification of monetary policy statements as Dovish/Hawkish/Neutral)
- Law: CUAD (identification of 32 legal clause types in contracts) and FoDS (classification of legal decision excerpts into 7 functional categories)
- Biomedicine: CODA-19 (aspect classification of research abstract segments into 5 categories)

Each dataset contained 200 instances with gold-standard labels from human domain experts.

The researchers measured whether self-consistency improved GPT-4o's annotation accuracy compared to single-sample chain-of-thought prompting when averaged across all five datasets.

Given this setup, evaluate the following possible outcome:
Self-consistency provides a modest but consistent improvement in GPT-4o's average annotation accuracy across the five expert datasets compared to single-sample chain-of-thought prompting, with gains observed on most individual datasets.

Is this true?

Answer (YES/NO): NO